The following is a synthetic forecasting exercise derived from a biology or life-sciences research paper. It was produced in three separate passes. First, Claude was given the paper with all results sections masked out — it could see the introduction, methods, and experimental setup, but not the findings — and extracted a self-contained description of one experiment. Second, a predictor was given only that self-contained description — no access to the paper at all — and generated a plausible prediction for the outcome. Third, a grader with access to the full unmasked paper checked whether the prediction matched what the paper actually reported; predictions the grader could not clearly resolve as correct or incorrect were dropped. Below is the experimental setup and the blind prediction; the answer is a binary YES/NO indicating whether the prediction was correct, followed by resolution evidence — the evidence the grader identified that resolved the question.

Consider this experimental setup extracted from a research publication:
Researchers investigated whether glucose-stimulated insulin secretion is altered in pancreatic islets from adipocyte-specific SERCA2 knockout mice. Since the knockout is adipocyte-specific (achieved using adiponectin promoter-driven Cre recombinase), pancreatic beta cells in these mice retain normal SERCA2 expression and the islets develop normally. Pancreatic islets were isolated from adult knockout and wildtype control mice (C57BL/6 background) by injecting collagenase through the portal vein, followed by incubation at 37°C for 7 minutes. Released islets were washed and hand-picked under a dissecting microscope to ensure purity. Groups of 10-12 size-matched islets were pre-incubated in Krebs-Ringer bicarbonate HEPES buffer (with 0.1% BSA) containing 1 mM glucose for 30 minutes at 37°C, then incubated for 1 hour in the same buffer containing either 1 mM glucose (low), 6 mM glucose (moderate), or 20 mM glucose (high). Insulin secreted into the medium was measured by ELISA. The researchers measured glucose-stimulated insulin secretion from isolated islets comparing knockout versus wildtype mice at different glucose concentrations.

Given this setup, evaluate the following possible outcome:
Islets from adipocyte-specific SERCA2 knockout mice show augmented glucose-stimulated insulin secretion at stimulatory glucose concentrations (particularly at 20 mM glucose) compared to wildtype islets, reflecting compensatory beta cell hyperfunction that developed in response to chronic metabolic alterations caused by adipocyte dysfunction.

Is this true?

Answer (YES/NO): YES